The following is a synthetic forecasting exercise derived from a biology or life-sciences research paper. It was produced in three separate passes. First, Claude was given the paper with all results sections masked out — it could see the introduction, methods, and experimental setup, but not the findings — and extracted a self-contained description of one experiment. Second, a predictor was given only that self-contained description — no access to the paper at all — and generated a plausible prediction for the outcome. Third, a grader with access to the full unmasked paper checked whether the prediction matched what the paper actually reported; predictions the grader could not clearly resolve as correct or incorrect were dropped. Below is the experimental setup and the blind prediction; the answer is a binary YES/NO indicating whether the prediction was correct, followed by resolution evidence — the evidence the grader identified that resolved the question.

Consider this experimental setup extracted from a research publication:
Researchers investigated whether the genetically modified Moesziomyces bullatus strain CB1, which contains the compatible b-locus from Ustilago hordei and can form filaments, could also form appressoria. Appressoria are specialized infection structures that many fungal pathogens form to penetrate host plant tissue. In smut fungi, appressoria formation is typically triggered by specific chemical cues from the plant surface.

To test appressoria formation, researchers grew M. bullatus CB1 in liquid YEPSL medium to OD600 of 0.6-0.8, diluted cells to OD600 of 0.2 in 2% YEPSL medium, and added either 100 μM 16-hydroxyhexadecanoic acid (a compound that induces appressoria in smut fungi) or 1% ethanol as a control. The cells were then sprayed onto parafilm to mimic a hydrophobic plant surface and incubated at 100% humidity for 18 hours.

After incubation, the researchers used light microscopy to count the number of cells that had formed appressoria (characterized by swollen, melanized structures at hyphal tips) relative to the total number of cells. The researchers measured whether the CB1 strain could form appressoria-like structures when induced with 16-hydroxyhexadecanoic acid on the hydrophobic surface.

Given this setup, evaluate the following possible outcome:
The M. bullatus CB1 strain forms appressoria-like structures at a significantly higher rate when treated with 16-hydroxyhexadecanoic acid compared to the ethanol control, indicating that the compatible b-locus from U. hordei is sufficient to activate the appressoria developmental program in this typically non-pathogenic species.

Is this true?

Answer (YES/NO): YES